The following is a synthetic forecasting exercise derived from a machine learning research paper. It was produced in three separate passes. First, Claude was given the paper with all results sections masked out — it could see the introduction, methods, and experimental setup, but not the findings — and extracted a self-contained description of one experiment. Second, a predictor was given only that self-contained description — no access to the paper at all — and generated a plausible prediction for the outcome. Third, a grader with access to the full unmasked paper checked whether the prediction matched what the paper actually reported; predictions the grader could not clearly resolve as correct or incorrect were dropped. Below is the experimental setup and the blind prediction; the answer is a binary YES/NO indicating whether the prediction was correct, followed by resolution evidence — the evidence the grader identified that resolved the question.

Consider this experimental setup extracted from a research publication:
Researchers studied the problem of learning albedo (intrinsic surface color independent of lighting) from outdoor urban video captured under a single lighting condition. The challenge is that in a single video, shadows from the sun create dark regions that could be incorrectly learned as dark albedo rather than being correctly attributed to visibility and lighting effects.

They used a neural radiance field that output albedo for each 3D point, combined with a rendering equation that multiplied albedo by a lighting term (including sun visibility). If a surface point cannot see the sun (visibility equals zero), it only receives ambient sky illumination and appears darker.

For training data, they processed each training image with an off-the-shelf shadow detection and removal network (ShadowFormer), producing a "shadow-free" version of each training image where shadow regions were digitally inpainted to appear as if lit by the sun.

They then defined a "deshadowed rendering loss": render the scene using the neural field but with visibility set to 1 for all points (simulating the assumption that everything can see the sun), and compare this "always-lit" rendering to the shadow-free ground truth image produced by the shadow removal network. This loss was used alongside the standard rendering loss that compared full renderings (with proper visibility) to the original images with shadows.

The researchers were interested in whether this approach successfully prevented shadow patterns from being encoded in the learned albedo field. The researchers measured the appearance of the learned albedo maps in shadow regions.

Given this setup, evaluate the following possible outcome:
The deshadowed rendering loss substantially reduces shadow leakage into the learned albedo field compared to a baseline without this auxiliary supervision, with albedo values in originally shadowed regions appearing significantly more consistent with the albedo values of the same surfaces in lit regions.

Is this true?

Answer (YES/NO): YES